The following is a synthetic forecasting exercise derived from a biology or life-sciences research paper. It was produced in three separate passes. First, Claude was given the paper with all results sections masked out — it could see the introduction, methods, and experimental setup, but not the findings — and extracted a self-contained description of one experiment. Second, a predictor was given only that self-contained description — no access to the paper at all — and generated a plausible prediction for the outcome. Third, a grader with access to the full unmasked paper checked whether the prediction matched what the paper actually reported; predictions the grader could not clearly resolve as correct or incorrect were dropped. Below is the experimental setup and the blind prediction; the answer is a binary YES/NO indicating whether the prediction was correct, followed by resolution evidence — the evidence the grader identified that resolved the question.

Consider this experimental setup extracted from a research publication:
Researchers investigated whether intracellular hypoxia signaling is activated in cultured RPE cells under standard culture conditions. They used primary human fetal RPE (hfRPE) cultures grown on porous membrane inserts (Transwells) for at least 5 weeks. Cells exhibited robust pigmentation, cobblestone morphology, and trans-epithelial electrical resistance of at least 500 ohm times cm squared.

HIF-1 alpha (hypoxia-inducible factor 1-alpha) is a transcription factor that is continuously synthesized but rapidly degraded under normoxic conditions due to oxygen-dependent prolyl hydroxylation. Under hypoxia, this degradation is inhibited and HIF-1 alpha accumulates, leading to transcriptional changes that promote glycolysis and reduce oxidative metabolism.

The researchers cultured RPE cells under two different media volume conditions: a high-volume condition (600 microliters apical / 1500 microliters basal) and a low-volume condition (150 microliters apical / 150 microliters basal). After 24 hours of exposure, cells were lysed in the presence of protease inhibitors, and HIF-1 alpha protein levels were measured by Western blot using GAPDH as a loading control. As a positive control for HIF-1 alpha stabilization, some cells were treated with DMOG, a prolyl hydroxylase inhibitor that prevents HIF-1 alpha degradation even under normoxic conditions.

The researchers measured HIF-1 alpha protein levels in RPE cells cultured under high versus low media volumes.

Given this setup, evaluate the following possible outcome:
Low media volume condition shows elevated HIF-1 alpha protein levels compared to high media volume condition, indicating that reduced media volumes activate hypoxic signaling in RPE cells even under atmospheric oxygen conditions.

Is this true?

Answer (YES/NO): NO